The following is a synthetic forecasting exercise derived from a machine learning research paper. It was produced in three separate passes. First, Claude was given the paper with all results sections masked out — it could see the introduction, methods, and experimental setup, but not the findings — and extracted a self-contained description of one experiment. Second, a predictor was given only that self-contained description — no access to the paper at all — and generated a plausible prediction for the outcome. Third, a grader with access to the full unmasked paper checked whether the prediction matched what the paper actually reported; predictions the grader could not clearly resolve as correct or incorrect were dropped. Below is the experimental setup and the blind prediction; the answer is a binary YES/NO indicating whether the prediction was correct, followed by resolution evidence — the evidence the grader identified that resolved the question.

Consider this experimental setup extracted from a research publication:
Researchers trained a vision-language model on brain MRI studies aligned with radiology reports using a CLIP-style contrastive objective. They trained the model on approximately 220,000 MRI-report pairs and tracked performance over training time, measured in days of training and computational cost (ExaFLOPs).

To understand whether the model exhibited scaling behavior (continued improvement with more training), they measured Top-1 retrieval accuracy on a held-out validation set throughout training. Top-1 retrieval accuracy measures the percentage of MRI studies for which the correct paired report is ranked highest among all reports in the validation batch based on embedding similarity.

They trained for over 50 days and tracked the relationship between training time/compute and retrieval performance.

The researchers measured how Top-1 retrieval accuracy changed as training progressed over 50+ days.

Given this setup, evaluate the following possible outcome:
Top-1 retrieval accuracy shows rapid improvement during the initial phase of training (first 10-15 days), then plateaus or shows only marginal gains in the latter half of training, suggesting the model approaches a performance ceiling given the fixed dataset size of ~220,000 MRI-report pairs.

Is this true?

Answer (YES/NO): NO